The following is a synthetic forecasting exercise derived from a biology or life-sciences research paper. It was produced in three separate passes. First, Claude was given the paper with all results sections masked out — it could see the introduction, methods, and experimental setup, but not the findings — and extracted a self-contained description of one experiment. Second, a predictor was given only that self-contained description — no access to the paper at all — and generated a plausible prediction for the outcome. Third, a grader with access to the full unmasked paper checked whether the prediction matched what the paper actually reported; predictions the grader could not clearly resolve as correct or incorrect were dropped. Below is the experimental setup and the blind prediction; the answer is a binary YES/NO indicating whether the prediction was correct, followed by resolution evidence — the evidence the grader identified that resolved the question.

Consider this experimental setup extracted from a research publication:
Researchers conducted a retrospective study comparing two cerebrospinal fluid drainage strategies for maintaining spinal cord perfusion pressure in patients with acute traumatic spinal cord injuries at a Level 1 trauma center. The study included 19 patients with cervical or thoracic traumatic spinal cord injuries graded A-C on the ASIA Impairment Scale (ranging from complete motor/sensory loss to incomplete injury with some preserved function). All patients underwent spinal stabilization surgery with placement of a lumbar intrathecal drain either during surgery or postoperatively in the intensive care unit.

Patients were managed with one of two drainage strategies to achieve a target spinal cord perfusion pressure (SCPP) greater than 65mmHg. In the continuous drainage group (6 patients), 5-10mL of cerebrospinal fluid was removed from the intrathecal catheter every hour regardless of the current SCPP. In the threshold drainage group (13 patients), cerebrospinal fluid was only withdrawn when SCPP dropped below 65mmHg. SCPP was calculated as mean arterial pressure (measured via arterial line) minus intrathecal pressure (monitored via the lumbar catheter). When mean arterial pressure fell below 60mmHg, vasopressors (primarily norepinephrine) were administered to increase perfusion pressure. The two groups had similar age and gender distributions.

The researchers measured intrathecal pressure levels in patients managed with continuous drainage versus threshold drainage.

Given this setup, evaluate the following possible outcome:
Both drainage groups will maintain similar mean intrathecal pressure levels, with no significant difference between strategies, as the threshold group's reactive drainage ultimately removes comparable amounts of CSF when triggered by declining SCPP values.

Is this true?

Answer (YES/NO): NO